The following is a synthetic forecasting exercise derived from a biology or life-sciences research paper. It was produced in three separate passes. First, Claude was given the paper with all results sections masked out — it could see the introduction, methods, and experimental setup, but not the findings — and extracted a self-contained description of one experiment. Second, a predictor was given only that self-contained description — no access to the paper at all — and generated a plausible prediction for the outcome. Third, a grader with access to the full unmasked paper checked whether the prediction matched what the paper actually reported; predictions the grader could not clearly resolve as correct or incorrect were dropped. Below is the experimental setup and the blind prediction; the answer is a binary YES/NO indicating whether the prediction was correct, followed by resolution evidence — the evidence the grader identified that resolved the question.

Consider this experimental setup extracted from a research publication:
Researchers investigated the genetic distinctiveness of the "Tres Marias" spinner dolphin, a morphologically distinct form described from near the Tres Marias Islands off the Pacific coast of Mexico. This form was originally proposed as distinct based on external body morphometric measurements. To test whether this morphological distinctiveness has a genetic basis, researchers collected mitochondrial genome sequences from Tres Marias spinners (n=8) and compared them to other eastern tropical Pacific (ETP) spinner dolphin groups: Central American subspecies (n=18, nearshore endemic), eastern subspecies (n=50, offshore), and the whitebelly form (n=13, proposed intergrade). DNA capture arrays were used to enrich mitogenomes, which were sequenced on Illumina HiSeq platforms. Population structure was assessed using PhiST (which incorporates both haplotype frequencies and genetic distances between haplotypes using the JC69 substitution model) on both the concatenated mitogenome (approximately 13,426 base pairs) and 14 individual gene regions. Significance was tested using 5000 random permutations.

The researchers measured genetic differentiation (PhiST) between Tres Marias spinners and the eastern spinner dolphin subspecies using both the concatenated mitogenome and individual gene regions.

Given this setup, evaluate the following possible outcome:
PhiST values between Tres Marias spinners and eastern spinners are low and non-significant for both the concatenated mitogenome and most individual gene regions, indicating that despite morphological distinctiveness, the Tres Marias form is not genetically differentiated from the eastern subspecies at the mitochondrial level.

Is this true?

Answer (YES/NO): YES